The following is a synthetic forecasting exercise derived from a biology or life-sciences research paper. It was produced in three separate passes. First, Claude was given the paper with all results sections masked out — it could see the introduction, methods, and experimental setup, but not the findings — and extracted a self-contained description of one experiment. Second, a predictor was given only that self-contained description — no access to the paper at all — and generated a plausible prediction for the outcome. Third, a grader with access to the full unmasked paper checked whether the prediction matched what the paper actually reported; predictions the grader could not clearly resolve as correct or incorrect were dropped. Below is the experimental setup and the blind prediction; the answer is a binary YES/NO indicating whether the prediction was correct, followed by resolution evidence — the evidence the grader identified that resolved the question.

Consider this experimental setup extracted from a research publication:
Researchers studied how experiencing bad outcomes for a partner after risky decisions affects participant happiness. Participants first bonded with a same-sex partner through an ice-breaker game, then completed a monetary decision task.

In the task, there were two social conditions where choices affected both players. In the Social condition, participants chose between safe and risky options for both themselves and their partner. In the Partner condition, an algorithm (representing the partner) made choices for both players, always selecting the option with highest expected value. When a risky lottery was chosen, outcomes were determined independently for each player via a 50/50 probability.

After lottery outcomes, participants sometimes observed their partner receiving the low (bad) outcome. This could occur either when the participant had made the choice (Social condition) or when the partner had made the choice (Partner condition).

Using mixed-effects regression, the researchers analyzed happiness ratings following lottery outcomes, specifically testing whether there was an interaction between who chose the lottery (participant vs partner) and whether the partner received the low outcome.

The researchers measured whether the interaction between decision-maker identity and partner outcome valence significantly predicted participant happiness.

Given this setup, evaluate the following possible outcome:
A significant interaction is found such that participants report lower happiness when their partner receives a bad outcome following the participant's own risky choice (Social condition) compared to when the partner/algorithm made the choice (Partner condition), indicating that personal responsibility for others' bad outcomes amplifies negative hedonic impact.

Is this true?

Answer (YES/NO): YES